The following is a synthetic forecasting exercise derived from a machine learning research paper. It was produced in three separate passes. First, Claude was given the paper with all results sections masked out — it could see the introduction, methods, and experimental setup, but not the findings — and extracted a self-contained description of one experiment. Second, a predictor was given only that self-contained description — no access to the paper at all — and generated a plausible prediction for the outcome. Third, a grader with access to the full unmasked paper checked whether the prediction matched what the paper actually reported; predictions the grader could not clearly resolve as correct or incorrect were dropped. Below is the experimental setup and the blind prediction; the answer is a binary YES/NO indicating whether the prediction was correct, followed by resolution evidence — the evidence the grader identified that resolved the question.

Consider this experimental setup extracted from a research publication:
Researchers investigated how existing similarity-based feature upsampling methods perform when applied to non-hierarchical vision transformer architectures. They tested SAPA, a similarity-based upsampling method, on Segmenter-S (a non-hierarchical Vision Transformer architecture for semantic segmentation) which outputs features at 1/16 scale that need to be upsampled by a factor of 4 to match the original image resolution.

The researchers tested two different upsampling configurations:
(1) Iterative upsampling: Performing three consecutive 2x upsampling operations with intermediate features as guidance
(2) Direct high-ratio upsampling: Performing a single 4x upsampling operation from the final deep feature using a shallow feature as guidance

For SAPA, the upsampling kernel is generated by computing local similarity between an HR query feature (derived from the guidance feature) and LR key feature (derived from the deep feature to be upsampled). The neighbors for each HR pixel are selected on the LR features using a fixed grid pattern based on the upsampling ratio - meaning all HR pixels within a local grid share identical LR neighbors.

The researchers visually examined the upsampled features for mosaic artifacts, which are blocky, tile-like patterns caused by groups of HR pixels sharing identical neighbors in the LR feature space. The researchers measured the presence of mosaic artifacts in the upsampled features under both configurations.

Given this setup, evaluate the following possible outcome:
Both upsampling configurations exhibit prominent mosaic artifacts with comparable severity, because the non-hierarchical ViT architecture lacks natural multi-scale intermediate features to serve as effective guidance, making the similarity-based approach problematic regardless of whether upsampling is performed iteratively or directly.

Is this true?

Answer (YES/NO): NO